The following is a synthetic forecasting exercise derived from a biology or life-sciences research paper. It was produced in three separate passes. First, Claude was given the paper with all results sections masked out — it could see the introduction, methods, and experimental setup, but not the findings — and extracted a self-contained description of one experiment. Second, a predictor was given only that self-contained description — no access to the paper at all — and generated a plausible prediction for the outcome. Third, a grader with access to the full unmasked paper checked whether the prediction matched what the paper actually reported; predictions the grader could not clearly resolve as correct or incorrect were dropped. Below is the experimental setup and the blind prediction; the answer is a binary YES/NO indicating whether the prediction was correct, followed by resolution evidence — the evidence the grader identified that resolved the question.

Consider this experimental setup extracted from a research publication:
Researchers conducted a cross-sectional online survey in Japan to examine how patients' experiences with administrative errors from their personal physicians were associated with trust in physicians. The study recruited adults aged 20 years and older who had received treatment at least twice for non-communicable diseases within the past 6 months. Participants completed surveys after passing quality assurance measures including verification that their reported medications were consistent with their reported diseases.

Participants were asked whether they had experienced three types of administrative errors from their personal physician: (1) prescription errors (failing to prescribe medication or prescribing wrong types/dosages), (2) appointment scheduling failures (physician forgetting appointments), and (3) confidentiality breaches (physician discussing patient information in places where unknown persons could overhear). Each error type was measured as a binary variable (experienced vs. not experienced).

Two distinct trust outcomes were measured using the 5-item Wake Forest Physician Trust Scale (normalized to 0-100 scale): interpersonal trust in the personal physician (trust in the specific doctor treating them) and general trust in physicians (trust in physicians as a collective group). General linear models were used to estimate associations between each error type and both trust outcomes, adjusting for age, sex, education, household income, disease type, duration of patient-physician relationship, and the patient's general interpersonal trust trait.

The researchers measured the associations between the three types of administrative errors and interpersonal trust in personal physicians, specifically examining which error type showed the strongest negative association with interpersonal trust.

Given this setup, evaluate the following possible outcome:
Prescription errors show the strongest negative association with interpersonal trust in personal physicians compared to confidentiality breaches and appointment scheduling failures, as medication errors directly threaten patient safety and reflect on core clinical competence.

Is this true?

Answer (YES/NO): NO